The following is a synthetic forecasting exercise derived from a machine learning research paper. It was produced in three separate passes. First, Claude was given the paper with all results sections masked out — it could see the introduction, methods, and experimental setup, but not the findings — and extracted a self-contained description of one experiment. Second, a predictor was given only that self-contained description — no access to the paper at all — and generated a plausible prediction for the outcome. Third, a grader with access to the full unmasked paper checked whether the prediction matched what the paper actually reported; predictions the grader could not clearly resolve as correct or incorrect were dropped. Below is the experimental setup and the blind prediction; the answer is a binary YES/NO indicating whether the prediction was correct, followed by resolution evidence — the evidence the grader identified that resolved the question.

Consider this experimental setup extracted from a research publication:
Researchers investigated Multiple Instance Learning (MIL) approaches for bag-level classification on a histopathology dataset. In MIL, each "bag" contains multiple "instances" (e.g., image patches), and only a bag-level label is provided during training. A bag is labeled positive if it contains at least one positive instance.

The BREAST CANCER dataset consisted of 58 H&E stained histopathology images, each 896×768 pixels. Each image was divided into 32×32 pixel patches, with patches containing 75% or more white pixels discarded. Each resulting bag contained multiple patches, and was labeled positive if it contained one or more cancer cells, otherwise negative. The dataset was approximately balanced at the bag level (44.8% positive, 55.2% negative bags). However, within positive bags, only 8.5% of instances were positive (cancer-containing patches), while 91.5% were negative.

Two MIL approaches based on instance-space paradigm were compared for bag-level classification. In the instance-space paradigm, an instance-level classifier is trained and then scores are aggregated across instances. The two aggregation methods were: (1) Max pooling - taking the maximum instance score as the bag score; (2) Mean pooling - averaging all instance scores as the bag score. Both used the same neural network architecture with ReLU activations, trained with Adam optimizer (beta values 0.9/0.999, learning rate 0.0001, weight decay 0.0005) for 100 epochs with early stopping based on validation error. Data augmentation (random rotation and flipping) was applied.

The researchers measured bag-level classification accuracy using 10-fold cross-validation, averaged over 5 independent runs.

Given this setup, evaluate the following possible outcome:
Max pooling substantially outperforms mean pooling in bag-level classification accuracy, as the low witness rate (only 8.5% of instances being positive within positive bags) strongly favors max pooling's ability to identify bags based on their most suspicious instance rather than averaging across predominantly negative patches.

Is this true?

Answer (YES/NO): NO